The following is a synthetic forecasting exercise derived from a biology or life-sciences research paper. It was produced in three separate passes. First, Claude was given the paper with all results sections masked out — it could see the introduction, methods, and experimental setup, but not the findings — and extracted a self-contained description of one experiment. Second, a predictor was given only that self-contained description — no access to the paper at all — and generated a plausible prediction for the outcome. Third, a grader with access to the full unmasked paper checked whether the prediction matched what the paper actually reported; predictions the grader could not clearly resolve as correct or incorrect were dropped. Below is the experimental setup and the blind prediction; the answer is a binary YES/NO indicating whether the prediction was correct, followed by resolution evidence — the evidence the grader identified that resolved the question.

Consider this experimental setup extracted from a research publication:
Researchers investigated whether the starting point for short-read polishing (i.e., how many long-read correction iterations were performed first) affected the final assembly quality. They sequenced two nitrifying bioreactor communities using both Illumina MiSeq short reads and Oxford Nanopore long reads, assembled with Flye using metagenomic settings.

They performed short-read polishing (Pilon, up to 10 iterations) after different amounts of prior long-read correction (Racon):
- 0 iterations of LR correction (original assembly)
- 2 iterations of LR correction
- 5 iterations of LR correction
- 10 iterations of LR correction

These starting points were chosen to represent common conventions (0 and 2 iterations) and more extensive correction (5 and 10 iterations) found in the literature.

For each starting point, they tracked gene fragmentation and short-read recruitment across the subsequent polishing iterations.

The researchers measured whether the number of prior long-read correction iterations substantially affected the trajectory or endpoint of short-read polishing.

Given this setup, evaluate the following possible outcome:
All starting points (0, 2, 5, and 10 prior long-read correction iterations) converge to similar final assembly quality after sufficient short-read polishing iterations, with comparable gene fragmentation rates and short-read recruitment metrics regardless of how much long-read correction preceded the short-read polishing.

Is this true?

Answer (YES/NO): NO